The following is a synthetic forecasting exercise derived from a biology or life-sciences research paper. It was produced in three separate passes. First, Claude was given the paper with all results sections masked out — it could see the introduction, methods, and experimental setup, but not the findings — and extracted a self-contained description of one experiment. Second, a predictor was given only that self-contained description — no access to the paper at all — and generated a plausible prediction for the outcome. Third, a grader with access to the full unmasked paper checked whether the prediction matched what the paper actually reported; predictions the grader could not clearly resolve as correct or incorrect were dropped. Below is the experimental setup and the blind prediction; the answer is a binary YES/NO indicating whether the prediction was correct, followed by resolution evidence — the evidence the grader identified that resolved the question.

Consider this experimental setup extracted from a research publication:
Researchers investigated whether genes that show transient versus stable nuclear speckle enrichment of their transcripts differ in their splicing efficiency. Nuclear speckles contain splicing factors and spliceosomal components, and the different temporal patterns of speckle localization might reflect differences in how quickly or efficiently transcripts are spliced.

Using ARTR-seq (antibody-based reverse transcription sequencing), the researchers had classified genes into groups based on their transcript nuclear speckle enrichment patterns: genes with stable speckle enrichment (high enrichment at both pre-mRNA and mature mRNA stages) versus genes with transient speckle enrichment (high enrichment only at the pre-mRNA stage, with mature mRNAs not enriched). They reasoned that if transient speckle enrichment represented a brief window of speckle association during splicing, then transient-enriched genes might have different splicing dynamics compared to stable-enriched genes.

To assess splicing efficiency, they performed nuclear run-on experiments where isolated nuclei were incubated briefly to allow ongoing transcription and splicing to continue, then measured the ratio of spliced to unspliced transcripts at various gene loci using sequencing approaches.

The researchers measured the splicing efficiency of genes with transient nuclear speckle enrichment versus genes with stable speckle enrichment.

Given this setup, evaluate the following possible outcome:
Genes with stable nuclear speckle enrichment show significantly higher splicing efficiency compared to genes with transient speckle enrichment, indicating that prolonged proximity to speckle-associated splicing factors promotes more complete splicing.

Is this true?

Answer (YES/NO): NO